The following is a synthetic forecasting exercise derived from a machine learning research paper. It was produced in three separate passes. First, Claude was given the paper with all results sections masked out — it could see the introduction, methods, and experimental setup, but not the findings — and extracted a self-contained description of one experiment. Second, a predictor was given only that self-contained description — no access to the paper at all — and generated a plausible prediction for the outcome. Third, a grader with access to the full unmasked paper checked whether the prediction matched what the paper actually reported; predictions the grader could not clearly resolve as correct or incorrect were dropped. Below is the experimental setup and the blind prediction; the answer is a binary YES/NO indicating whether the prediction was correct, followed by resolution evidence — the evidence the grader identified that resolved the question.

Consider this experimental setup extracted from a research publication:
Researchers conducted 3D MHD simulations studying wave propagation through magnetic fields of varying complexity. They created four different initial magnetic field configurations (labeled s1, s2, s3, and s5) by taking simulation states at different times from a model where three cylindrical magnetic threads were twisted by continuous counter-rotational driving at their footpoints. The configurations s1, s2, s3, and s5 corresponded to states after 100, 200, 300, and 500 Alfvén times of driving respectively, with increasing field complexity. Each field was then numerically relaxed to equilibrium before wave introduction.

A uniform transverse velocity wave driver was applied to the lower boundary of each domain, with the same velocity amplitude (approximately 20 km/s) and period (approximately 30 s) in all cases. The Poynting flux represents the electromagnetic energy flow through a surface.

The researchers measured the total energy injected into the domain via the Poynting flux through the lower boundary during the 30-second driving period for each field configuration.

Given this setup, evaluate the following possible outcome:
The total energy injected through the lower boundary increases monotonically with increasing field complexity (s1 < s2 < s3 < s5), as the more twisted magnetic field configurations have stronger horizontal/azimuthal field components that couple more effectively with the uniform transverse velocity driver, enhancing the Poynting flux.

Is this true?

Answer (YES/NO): NO